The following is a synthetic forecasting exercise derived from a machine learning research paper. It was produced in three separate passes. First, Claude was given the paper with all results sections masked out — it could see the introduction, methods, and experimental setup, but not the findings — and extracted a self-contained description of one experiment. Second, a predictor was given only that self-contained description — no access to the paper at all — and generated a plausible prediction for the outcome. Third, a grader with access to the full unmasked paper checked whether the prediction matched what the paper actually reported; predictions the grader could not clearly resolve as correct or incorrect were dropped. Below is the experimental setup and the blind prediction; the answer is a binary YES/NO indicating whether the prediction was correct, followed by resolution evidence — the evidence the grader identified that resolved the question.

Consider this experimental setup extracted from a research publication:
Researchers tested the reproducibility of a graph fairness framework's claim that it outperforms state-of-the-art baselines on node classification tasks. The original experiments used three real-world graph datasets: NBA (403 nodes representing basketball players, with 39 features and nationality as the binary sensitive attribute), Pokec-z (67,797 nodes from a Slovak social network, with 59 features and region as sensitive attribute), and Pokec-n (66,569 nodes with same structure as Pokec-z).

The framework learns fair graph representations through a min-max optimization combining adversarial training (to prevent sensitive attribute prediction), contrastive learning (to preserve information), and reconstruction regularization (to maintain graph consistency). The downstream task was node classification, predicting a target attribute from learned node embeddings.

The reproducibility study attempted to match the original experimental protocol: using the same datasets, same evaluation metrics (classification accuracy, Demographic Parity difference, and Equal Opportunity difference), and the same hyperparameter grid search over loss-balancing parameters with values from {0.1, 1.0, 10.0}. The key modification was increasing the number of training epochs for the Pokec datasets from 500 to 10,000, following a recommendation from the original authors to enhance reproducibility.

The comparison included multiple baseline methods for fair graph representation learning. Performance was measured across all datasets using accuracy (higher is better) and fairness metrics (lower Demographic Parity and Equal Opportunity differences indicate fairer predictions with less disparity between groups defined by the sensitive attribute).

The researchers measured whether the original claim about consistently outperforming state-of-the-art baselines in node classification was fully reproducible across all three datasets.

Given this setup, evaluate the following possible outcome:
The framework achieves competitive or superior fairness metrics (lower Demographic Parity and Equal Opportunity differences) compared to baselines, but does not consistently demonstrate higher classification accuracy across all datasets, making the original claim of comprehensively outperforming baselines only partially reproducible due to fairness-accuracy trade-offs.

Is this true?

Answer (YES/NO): YES